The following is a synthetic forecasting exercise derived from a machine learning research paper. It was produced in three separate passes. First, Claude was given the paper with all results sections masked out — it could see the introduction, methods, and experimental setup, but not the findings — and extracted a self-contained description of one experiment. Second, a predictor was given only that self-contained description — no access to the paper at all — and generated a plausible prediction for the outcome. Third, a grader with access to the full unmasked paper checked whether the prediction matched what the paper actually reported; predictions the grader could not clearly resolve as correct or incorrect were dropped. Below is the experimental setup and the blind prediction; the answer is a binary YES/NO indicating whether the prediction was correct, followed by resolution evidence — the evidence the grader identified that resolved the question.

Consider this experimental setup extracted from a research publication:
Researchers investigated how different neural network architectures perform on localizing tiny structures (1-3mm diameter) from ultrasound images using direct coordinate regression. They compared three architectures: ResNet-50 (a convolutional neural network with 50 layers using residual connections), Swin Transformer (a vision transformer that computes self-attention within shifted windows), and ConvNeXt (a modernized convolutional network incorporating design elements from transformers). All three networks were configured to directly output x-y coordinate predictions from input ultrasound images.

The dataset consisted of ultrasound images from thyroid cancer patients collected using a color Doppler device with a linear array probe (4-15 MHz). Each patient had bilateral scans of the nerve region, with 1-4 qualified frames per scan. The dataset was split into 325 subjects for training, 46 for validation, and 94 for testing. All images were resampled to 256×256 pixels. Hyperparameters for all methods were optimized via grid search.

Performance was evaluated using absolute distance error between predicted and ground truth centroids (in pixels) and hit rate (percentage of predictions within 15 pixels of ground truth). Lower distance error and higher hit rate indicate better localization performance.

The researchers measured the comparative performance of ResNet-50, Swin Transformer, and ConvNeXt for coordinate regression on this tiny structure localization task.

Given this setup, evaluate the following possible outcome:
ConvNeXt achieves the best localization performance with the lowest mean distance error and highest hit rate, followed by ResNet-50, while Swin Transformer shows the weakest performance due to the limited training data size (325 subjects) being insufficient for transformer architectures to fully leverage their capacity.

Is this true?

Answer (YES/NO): NO